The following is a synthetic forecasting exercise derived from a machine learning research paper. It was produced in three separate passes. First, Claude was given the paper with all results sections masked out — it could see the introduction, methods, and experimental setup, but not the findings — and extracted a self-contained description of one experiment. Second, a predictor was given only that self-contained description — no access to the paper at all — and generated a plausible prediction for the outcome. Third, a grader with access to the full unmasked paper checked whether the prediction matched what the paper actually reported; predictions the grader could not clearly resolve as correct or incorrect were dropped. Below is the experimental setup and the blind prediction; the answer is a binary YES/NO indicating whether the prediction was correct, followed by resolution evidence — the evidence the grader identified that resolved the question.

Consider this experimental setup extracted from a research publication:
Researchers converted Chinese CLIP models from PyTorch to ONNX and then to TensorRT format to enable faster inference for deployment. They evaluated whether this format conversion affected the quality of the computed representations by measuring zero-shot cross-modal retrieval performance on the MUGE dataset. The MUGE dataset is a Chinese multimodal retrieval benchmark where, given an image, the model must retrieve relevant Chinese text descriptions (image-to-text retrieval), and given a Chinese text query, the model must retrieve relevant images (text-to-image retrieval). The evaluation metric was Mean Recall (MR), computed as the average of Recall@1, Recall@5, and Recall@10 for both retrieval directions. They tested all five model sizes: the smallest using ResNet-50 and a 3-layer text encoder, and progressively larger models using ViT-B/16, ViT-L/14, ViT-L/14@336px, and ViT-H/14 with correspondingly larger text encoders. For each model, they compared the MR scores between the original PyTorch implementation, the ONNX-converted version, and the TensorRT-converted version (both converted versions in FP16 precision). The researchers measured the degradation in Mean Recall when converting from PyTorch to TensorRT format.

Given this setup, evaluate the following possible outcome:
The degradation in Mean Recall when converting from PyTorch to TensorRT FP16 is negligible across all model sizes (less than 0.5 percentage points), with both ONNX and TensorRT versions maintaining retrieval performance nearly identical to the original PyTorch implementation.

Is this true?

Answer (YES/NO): YES